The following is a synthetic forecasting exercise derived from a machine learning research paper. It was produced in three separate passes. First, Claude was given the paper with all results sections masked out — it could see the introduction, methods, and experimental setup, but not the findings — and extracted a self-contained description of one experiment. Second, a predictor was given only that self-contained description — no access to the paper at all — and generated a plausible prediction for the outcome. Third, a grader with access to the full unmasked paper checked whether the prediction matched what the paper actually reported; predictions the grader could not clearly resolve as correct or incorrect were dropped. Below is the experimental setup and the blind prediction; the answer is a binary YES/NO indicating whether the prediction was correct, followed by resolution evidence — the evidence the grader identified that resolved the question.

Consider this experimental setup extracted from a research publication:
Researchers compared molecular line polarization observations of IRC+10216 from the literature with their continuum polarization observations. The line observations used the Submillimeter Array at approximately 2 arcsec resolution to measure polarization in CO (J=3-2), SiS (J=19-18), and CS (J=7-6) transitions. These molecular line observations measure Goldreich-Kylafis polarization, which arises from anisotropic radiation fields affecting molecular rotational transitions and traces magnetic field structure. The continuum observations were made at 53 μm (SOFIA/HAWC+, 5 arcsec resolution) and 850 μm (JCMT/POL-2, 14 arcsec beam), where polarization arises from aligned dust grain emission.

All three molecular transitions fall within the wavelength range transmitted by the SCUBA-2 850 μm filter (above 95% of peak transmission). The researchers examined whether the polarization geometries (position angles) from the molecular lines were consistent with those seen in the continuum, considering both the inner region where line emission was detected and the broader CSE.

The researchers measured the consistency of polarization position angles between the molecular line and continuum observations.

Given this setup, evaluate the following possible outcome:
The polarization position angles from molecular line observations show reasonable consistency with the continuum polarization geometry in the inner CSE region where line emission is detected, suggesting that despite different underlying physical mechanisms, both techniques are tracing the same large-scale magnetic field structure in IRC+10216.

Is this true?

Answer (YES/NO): NO